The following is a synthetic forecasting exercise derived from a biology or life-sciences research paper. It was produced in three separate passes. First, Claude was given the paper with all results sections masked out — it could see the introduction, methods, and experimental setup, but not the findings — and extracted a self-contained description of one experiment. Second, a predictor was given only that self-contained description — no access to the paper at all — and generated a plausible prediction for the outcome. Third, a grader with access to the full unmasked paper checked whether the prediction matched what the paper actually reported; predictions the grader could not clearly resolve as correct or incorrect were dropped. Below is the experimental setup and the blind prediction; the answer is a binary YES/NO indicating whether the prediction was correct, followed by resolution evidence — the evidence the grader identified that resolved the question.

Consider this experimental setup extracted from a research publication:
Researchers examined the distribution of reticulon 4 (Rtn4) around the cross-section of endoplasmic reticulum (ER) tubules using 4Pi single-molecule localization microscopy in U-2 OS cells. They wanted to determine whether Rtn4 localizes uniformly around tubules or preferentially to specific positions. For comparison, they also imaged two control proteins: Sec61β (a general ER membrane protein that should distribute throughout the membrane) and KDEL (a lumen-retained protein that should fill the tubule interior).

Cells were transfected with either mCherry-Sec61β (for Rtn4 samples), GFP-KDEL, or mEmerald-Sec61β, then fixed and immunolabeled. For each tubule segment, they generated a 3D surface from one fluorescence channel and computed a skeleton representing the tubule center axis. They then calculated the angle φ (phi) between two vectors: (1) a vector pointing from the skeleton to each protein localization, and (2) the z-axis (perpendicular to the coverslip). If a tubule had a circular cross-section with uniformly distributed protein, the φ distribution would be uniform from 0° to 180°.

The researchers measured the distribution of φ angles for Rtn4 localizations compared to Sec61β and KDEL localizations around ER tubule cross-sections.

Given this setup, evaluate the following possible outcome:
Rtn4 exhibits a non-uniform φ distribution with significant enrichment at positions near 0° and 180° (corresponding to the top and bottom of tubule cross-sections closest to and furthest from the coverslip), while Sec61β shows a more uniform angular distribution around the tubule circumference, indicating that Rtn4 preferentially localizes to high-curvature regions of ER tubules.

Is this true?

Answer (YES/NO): NO